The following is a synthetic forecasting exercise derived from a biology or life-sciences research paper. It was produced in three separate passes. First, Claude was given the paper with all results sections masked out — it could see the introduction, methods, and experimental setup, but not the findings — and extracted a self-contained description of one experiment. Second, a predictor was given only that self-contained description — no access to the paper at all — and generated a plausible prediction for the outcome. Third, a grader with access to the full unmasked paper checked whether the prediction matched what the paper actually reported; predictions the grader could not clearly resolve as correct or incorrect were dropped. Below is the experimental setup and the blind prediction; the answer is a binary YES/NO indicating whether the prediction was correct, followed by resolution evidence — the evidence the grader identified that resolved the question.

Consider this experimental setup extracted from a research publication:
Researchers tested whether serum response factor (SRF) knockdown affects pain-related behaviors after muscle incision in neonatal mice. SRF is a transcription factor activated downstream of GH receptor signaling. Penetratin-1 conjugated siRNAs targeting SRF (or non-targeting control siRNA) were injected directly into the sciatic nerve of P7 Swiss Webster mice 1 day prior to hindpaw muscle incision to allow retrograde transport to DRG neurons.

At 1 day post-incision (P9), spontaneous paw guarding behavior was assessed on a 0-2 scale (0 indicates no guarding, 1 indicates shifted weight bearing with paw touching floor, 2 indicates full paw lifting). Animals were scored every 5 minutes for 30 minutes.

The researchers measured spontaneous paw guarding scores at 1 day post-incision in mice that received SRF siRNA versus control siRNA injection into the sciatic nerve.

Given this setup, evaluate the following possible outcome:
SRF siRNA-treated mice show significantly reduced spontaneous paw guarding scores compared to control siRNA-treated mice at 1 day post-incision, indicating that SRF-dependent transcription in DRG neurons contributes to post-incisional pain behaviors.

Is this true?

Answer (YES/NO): YES